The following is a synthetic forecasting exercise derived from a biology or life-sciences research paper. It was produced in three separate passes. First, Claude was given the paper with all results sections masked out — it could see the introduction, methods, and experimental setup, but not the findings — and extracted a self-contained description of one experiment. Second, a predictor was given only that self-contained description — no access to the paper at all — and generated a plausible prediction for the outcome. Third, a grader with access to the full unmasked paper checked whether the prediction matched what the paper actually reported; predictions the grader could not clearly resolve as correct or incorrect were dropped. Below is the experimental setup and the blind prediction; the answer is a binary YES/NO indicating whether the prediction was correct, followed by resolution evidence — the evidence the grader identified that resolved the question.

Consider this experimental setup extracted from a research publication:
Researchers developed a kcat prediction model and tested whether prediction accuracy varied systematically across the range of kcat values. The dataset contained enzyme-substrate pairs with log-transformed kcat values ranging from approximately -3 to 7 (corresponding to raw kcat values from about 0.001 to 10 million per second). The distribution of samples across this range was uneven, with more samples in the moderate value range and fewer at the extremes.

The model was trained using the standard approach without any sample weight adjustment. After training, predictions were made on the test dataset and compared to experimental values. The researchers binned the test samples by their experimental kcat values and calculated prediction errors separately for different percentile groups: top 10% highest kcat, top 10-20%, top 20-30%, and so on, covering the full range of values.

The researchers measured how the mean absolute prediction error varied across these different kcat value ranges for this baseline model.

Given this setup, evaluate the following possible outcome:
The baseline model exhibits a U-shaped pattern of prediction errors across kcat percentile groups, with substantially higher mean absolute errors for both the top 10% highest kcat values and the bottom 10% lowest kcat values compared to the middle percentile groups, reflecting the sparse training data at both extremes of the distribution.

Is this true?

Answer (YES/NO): NO